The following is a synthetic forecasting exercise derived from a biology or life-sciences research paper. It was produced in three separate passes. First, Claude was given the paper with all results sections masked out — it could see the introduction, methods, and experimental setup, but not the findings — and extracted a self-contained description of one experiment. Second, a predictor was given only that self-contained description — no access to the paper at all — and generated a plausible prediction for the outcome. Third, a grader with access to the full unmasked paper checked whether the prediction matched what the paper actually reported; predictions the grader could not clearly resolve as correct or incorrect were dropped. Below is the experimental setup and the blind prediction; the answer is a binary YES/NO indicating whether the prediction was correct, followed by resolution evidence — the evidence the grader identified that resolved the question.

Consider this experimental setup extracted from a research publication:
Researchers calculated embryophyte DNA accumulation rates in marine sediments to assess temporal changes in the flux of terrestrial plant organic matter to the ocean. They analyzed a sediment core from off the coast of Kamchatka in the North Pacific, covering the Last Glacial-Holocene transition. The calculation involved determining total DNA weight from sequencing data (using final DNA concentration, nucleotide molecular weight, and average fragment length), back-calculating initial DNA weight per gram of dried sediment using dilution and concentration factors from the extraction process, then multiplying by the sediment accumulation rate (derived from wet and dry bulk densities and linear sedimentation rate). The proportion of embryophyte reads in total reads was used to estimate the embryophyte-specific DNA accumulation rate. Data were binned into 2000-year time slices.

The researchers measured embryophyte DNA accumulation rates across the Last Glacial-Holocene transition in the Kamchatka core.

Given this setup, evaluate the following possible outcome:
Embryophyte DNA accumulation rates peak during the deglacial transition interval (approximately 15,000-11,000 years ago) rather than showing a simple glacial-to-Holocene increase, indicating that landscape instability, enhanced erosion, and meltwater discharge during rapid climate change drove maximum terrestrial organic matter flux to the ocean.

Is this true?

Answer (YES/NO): YES